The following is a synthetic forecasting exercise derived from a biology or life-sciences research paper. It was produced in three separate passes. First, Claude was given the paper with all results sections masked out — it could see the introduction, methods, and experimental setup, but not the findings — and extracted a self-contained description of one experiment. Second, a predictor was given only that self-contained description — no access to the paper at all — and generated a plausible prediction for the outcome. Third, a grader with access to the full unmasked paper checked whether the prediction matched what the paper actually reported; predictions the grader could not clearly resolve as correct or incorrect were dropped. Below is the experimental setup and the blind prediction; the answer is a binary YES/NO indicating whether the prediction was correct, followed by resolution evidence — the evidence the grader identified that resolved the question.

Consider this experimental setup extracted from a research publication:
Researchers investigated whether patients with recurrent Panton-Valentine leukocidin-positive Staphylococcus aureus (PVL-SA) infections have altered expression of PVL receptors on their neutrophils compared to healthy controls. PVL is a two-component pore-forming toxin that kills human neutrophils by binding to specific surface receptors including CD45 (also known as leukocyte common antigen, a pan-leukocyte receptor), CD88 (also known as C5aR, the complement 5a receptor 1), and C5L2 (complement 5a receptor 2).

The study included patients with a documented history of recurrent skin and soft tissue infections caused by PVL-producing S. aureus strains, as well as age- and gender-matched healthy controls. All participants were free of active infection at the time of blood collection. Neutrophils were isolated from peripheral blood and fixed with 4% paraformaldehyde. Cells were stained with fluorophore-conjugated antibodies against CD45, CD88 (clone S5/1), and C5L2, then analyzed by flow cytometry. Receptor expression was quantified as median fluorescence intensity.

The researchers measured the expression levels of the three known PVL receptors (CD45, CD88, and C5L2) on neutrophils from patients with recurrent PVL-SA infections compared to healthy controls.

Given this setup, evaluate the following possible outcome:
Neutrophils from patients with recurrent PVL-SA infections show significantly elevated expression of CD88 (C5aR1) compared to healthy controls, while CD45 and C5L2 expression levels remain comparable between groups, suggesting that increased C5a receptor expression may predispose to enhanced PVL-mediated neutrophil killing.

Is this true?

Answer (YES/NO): NO